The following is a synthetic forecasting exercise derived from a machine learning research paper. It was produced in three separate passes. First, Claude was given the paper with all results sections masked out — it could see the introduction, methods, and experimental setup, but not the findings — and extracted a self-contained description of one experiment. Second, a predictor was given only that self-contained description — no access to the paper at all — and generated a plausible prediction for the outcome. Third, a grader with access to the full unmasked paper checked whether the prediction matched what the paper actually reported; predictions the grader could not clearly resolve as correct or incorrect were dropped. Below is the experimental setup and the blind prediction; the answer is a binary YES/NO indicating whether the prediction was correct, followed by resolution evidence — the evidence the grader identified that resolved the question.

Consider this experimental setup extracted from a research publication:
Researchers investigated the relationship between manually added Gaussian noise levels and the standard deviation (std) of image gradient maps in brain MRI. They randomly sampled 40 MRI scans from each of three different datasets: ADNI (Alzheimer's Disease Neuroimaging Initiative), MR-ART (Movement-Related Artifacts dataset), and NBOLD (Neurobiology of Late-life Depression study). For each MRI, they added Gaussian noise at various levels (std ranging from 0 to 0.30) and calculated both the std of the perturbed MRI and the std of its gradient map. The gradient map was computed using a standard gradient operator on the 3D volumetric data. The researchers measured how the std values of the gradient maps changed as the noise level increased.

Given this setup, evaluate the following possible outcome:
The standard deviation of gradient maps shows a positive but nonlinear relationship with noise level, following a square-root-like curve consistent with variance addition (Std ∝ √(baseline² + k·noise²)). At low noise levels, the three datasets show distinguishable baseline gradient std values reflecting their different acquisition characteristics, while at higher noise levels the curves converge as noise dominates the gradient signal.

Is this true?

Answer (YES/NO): NO